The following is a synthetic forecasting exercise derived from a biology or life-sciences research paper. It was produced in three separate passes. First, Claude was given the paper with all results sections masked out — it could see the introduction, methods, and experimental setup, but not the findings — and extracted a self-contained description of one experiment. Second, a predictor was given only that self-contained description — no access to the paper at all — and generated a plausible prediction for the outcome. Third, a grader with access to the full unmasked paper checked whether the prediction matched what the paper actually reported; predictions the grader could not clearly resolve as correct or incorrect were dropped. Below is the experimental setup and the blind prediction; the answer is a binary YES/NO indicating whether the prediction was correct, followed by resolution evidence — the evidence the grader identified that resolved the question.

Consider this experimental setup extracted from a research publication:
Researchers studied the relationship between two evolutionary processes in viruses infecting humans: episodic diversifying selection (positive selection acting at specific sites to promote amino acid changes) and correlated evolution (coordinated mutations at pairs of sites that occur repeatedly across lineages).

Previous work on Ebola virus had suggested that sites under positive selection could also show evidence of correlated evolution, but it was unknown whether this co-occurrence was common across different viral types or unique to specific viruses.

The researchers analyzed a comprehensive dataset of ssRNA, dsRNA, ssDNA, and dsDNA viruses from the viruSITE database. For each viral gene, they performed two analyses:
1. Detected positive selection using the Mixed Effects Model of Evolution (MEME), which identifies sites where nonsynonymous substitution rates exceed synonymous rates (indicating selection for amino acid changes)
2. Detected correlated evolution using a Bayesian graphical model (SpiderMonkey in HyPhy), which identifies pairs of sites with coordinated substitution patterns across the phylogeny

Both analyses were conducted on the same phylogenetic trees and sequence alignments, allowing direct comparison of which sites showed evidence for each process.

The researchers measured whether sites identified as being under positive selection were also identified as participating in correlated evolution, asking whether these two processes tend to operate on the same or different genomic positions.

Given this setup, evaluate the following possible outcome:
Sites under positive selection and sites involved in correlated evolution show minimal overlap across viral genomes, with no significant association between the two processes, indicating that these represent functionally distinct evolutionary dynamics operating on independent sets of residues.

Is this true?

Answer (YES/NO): NO